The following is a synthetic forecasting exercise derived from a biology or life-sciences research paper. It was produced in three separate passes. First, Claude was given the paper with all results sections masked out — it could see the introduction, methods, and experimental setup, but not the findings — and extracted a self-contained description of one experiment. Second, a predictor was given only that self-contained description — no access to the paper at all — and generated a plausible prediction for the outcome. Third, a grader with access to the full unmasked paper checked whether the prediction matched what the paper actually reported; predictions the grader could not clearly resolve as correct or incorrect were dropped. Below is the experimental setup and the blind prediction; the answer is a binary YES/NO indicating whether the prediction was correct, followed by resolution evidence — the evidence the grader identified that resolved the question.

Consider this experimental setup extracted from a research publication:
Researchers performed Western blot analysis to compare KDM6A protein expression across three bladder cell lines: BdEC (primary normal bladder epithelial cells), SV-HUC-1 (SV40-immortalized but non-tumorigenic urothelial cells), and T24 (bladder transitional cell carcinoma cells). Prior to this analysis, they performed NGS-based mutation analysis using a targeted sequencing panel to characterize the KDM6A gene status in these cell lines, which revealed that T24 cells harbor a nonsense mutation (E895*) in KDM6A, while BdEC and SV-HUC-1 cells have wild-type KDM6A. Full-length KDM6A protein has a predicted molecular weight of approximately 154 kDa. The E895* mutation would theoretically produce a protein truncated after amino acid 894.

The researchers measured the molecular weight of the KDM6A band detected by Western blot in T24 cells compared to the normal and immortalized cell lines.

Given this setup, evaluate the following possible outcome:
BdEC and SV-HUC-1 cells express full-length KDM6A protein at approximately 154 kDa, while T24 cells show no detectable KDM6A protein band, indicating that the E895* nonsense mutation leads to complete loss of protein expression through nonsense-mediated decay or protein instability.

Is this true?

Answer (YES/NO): NO